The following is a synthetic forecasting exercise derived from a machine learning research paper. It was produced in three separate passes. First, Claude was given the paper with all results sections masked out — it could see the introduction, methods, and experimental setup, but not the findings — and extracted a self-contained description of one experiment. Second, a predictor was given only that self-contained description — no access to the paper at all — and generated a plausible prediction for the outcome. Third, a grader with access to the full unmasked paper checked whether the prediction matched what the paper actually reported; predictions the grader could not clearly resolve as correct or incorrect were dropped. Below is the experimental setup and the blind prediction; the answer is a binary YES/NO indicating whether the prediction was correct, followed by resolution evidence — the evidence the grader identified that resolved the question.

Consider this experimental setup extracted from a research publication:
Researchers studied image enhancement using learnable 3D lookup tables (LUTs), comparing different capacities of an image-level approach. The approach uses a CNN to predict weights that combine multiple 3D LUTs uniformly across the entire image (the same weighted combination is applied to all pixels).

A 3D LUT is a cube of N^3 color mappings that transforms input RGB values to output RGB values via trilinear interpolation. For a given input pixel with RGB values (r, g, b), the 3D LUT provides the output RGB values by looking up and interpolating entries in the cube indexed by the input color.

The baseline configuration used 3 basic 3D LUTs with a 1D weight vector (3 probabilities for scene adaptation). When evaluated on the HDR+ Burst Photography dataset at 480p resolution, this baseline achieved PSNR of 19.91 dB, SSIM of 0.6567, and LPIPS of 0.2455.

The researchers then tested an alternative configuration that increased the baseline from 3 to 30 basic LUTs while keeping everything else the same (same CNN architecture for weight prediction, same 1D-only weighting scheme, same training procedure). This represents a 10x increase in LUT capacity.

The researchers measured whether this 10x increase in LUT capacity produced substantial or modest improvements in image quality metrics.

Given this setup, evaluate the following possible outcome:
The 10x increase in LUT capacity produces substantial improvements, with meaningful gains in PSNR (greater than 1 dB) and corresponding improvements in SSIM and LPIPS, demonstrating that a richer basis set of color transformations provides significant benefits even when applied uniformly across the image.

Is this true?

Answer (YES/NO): NO